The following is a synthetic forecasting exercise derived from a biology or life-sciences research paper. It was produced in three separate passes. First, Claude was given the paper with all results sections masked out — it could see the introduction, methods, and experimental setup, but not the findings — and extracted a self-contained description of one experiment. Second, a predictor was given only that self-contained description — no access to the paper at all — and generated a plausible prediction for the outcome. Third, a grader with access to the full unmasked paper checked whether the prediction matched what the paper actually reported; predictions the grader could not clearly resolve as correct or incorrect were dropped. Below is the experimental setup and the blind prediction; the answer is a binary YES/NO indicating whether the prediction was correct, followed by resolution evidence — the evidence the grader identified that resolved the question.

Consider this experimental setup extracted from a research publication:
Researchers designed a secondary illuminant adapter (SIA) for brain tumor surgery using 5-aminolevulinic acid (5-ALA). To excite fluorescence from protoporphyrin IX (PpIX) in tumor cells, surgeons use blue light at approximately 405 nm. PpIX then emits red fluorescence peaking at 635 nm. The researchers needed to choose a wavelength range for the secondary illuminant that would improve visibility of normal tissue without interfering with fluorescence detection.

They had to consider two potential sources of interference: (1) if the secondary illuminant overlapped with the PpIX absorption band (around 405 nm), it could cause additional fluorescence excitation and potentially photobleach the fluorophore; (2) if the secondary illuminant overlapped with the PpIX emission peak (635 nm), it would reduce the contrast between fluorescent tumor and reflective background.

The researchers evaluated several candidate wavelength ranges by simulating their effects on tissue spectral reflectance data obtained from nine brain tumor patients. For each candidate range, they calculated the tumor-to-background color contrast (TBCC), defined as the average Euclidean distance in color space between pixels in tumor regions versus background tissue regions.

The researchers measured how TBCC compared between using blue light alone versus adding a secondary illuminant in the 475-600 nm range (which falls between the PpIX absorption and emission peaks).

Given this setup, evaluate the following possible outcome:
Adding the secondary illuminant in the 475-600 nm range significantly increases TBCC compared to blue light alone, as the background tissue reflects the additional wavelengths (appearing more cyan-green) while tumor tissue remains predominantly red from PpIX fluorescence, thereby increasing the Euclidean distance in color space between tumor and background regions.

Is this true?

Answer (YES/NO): NO